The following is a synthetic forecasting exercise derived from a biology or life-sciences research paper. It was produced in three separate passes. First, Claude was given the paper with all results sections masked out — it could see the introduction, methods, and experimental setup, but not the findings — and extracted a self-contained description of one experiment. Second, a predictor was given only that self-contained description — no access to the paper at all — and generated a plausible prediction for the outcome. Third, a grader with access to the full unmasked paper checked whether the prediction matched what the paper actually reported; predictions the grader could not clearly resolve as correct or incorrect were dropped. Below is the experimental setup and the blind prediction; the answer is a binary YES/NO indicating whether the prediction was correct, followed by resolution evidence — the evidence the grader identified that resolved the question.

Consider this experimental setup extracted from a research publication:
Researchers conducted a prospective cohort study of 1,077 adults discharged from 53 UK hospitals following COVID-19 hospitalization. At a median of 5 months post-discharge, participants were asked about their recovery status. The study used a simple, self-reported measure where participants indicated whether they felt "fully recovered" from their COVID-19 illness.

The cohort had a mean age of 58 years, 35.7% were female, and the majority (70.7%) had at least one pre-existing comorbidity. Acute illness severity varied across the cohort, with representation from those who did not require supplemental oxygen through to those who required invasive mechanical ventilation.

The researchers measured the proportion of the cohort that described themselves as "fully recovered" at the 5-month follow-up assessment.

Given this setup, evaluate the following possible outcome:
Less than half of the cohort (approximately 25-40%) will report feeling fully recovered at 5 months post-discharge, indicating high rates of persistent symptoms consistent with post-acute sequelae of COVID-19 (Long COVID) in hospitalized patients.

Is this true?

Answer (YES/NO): YES